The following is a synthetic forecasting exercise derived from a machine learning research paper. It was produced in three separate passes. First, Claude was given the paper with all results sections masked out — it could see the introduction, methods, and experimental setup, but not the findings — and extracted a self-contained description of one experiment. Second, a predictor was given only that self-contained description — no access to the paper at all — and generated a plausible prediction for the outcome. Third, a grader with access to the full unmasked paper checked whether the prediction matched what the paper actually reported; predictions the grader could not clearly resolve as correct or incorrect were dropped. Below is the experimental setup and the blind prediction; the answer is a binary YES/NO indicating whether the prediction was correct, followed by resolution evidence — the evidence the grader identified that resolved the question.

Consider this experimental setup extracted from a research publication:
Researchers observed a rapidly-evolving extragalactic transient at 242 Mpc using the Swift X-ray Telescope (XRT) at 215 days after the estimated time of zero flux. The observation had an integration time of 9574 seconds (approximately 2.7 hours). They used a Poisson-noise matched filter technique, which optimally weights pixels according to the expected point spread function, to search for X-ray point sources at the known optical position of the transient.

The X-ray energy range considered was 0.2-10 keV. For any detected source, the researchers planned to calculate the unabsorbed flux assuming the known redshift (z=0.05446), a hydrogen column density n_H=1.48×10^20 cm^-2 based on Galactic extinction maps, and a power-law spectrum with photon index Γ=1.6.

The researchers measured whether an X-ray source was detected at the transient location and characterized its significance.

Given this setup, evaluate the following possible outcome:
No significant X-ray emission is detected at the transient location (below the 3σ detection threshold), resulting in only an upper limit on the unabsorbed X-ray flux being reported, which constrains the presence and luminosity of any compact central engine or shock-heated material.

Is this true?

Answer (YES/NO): NO